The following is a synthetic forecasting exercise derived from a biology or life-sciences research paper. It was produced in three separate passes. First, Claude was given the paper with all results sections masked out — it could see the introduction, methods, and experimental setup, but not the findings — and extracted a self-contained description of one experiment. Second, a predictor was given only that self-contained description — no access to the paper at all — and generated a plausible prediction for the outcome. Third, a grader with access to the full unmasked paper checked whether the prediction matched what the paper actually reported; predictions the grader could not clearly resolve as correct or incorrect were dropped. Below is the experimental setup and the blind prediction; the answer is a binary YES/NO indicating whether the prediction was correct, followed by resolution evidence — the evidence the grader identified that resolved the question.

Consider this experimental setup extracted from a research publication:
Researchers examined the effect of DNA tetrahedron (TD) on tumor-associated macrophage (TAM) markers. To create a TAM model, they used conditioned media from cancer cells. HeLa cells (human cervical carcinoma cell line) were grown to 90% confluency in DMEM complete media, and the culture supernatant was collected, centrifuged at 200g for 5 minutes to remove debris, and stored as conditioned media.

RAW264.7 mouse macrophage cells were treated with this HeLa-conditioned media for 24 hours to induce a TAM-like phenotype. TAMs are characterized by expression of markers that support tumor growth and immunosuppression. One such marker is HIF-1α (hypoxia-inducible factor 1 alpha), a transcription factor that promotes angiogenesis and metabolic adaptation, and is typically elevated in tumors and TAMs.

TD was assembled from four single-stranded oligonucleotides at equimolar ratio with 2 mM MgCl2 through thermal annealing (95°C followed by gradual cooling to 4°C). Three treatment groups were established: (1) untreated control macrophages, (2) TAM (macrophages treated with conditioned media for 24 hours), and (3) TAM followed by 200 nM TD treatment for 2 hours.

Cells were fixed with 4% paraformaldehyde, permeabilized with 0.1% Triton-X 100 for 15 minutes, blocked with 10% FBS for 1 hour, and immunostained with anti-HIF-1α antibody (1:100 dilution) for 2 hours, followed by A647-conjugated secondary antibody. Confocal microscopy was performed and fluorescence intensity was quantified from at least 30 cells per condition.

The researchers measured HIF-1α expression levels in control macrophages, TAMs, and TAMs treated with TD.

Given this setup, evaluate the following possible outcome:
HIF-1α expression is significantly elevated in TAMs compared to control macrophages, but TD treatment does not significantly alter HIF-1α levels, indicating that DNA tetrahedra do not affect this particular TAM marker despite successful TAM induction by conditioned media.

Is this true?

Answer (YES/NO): NO